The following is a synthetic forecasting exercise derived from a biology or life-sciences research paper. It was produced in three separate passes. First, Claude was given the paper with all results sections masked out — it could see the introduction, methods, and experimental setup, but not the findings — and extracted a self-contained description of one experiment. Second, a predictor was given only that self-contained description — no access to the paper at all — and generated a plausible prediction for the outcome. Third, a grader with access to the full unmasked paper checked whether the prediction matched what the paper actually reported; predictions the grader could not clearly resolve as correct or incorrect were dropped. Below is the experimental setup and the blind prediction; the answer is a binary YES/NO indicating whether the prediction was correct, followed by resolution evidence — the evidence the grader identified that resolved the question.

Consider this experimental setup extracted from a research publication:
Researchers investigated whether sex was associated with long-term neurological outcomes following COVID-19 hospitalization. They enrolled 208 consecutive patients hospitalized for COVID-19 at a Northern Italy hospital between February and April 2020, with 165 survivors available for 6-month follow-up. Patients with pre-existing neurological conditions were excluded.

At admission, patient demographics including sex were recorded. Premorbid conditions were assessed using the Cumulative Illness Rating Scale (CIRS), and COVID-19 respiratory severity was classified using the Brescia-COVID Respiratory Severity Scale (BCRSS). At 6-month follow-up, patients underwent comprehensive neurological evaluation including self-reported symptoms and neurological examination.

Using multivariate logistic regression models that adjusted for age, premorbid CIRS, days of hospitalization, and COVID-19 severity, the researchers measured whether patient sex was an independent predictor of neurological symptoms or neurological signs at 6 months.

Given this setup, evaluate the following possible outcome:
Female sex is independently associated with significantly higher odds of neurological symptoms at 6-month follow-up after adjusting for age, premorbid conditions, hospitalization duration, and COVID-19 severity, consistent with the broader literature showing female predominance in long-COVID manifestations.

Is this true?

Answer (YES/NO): NO